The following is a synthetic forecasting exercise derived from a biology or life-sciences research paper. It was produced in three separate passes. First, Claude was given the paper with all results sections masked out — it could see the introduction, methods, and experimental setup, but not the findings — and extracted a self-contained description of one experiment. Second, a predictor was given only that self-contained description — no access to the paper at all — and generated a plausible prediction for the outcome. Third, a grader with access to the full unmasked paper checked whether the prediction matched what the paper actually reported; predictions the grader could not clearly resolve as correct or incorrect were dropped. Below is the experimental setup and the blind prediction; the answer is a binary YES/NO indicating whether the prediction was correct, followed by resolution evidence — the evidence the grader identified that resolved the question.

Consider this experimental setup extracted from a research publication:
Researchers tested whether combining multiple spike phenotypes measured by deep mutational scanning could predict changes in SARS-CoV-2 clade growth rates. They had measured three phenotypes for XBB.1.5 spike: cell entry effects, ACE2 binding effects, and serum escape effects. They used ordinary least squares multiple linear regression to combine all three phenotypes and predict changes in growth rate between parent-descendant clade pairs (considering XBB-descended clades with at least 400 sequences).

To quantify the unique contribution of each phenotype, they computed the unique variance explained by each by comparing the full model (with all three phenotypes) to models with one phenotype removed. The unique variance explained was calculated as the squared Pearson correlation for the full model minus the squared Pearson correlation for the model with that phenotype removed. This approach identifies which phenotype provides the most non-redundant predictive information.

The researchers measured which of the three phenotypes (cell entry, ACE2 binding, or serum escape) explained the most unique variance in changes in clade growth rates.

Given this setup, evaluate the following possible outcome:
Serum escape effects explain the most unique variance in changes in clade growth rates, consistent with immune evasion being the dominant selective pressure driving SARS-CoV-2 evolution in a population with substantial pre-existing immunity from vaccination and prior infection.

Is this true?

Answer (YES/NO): YES